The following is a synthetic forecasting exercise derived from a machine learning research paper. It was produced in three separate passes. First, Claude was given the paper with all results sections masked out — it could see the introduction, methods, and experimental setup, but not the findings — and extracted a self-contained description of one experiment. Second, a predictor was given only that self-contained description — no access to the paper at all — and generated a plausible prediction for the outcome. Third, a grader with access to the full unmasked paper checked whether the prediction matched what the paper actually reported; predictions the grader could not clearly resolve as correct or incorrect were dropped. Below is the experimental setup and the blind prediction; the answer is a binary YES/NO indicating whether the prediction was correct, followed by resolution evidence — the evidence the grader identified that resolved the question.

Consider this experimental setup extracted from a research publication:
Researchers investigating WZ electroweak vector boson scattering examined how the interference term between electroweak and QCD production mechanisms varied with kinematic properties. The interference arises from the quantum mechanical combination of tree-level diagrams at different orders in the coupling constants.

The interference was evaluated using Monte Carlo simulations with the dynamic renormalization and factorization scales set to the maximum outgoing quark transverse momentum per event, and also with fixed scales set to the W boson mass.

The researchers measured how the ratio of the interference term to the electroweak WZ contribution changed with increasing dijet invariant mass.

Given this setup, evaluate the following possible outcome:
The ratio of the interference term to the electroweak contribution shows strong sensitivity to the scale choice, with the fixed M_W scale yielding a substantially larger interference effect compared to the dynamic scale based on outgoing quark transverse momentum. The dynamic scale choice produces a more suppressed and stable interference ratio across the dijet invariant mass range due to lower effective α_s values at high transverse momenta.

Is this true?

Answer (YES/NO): NO